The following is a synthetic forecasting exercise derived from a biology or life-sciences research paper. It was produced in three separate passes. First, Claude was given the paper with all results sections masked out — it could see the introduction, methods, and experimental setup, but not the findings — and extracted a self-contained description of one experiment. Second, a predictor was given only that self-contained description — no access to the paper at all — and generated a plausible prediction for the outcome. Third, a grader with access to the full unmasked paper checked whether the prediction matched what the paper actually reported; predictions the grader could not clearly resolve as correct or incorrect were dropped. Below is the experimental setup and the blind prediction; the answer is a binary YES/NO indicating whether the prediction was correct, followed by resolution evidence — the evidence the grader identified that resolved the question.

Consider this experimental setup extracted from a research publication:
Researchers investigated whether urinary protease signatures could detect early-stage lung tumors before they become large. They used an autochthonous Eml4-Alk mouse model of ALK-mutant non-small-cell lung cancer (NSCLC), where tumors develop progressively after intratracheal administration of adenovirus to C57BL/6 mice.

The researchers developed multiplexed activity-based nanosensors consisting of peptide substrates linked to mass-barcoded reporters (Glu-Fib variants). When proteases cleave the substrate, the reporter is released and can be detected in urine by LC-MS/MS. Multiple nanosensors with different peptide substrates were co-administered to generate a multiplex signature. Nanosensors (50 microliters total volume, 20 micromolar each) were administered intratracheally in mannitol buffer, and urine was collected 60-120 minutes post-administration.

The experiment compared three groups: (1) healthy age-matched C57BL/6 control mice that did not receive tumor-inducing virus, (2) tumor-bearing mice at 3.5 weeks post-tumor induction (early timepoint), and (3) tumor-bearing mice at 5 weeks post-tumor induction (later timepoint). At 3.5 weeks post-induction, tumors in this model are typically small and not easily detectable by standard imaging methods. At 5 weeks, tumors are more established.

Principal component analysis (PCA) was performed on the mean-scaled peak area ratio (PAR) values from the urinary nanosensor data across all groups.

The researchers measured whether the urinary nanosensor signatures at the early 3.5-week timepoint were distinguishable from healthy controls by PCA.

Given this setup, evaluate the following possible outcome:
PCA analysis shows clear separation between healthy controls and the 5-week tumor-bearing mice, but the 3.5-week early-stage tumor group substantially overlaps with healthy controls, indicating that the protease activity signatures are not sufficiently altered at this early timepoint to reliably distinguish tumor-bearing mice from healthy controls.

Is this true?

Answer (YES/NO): NO